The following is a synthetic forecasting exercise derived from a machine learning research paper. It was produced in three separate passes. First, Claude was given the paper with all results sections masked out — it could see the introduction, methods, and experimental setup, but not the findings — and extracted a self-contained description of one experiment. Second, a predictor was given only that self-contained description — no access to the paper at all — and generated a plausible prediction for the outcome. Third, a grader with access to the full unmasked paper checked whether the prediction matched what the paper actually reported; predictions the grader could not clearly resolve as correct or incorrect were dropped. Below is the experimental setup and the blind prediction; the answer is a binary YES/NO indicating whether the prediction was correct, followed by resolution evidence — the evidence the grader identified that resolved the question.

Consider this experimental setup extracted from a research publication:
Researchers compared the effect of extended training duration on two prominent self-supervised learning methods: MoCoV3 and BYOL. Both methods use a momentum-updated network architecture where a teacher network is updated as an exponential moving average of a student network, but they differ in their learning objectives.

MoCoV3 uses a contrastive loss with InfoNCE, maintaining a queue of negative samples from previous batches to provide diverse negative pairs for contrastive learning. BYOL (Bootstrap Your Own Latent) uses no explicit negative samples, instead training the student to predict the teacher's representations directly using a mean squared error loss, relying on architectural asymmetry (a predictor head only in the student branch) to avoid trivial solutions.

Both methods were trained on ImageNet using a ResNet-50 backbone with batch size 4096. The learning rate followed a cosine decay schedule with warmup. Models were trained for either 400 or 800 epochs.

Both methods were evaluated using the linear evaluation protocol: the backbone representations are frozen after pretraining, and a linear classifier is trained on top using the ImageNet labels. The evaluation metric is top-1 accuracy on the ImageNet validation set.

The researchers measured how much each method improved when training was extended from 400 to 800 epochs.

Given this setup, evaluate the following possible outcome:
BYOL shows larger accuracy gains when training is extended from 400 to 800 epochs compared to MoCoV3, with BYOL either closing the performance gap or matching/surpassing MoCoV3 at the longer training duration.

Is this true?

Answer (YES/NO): YES